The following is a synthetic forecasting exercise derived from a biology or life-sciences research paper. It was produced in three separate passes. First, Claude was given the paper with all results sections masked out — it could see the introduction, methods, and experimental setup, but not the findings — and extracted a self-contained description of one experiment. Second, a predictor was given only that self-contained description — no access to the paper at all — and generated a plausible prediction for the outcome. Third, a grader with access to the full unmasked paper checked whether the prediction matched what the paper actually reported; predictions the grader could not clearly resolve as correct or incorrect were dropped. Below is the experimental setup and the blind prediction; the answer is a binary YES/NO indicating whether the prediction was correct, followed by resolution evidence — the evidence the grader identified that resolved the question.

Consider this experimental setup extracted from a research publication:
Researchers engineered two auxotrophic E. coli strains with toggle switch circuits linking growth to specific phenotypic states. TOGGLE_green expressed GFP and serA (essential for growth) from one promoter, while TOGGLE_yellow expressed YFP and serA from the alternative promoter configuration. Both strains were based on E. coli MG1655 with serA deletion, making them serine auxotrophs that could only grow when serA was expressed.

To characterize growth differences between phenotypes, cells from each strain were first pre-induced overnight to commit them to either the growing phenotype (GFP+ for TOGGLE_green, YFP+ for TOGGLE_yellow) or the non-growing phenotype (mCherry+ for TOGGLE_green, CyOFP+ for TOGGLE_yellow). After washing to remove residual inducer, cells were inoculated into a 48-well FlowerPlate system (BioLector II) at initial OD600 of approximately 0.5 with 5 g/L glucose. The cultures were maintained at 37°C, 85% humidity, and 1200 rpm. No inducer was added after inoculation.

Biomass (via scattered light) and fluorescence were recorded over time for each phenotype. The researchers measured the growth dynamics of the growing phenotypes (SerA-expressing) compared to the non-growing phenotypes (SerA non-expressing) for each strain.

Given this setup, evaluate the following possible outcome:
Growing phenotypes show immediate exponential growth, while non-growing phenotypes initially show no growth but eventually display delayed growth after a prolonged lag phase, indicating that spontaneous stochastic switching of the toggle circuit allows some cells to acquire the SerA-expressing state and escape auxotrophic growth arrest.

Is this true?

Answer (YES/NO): NO